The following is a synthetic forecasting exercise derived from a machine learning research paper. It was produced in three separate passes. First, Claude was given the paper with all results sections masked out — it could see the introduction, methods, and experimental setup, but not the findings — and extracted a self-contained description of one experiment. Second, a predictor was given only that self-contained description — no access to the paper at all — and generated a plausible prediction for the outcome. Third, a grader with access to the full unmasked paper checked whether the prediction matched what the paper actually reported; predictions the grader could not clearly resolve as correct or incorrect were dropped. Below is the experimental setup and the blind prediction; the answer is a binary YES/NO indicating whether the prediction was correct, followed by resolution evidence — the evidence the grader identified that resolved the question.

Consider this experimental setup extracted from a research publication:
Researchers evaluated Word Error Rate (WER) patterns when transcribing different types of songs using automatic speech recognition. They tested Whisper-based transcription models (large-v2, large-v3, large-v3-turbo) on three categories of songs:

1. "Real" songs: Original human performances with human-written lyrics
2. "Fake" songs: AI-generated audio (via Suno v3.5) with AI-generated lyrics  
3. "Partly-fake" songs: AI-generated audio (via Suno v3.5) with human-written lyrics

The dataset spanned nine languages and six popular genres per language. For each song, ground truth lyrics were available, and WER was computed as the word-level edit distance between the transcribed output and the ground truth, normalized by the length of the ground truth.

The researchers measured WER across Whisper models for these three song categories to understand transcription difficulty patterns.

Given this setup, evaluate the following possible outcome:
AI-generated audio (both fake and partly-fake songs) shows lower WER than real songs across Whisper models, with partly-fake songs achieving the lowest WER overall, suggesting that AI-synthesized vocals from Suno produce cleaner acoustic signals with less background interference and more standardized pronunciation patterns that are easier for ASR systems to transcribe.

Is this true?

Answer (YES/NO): YES